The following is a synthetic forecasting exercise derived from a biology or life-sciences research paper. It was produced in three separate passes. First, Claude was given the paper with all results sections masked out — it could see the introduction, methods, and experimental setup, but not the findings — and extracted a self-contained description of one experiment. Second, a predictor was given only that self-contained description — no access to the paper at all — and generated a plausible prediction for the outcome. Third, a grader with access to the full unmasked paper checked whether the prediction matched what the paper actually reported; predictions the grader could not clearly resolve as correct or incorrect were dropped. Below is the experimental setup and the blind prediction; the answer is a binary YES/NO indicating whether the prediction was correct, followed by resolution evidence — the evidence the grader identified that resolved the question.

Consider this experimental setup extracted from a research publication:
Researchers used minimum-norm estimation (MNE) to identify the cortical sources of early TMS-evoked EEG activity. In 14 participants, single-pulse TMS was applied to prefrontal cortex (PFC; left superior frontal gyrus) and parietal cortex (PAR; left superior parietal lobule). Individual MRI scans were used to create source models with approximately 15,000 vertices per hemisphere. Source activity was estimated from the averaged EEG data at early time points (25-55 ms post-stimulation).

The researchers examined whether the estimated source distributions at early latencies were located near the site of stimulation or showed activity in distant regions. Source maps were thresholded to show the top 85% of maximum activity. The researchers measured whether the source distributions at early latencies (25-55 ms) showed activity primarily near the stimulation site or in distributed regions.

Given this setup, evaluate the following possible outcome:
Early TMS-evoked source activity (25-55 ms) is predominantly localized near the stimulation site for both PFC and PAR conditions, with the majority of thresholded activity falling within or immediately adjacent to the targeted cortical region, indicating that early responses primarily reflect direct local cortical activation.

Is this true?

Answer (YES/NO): YES